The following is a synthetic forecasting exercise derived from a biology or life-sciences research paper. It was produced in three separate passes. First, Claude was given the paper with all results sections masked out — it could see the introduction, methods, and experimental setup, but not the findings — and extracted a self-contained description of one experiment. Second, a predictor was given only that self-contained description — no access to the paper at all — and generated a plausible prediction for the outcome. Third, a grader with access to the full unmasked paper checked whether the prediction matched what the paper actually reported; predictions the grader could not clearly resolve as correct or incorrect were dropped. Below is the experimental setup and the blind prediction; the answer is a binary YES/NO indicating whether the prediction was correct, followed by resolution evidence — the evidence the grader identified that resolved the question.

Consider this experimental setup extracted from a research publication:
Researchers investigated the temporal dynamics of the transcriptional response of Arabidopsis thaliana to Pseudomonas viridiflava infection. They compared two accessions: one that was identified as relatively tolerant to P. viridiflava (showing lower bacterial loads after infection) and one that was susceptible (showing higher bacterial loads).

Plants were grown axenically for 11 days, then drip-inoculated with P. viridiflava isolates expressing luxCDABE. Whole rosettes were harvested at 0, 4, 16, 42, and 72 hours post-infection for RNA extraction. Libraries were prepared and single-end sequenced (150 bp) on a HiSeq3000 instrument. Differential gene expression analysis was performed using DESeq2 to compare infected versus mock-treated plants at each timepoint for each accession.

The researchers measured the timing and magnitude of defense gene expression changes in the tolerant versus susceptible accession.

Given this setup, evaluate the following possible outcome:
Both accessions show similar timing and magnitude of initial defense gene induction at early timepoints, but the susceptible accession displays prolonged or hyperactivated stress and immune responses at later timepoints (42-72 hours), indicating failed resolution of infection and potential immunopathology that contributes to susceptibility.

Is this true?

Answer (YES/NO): NO